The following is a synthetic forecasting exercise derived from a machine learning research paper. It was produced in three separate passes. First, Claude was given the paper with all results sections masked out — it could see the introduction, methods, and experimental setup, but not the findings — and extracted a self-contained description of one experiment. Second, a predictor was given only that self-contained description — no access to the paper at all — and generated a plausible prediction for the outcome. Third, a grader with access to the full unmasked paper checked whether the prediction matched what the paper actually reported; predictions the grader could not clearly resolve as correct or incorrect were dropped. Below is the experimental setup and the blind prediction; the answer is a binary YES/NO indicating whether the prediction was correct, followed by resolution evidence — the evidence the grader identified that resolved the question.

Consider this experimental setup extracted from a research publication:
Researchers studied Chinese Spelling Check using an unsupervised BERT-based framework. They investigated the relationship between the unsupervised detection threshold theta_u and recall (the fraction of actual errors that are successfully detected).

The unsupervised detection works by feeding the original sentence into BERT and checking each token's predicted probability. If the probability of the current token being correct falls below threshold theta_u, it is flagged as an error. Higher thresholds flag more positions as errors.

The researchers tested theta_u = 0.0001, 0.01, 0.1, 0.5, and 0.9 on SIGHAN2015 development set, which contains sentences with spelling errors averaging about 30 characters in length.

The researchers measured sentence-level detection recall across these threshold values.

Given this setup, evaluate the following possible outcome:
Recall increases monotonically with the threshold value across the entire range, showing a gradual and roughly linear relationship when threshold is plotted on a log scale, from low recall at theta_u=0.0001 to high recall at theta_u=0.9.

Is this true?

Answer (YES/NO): NO